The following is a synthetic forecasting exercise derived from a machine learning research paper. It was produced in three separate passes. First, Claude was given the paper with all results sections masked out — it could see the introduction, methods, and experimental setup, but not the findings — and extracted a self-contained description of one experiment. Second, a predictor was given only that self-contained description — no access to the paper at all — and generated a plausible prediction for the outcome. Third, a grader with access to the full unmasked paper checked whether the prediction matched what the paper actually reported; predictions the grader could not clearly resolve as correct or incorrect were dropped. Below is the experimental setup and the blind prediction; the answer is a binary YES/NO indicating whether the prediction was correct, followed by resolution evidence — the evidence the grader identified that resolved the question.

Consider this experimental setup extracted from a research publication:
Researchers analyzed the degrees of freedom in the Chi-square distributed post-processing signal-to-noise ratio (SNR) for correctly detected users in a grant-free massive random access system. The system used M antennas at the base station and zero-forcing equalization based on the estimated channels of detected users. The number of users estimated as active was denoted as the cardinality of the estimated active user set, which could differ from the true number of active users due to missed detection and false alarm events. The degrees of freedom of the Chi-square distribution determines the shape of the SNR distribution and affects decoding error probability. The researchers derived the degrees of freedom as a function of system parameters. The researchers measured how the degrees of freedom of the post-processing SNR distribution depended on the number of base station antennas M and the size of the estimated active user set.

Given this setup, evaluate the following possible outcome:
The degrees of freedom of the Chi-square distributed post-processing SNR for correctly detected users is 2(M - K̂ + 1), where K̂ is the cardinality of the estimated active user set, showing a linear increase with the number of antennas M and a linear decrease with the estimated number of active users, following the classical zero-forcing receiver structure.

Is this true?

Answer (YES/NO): YES